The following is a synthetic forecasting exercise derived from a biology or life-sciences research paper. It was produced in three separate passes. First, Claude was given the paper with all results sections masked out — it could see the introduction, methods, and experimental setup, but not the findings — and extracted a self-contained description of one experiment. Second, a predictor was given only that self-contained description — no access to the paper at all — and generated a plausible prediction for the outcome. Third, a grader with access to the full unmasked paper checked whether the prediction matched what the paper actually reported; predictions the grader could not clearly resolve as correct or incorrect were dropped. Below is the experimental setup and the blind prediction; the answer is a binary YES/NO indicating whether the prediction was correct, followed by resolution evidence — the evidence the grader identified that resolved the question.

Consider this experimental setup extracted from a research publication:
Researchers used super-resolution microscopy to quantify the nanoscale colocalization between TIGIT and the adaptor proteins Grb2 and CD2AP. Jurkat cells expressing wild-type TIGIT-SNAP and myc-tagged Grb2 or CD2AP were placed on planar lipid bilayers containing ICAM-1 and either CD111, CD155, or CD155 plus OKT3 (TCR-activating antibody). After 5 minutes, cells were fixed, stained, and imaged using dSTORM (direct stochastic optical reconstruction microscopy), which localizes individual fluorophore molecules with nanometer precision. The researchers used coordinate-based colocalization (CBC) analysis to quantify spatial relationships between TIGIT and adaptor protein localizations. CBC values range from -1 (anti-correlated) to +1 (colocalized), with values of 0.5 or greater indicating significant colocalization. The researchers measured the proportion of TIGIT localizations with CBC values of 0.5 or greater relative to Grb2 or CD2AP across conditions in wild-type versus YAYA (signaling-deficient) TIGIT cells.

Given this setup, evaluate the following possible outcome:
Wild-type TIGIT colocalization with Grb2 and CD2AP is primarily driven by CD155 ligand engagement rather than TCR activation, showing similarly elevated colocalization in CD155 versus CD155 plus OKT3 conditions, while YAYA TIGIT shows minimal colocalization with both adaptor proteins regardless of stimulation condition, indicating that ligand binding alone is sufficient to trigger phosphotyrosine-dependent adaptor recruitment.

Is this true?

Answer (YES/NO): NO